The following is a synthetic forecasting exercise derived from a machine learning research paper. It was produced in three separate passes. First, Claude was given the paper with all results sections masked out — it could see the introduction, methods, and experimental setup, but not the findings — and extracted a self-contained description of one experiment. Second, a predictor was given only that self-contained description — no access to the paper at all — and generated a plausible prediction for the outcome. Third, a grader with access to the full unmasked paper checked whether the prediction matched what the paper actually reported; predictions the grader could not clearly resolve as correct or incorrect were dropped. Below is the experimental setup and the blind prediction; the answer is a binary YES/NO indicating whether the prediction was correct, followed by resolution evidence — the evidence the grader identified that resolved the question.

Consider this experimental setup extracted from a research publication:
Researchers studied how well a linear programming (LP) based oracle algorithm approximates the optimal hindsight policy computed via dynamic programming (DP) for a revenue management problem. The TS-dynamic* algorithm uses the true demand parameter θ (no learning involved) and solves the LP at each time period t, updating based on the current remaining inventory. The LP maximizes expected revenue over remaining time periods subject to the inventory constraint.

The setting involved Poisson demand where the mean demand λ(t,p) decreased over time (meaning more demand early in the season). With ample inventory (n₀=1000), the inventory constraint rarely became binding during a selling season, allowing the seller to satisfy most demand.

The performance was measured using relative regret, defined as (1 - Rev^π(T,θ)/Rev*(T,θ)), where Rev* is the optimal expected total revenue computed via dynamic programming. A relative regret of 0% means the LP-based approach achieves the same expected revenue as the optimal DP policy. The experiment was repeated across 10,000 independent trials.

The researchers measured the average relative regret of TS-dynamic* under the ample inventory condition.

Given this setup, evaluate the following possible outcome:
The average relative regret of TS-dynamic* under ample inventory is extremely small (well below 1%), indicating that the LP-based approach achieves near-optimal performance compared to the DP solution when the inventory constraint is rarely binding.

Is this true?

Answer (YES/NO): YES